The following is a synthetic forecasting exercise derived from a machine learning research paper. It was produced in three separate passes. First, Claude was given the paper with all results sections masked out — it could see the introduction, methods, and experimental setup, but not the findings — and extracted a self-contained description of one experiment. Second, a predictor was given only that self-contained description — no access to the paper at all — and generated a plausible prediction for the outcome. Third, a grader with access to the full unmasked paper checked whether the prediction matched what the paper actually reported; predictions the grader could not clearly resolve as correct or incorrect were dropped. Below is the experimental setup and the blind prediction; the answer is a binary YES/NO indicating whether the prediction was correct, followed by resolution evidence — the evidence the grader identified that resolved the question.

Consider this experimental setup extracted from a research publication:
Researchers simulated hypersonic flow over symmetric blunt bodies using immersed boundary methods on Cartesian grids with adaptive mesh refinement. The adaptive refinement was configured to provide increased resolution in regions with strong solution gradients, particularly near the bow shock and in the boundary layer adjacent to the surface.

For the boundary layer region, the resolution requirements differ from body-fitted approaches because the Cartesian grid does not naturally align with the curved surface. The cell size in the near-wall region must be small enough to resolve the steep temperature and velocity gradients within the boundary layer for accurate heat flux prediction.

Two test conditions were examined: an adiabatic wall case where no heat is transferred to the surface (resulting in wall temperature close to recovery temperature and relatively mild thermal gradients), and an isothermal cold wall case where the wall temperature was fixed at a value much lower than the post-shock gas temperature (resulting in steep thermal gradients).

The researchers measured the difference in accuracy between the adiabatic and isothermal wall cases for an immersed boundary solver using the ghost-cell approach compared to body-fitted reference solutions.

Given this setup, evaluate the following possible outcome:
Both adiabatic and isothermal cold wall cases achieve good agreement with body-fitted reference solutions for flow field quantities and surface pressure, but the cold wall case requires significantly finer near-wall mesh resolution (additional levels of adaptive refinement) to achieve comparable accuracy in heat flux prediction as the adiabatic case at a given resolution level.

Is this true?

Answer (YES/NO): NO